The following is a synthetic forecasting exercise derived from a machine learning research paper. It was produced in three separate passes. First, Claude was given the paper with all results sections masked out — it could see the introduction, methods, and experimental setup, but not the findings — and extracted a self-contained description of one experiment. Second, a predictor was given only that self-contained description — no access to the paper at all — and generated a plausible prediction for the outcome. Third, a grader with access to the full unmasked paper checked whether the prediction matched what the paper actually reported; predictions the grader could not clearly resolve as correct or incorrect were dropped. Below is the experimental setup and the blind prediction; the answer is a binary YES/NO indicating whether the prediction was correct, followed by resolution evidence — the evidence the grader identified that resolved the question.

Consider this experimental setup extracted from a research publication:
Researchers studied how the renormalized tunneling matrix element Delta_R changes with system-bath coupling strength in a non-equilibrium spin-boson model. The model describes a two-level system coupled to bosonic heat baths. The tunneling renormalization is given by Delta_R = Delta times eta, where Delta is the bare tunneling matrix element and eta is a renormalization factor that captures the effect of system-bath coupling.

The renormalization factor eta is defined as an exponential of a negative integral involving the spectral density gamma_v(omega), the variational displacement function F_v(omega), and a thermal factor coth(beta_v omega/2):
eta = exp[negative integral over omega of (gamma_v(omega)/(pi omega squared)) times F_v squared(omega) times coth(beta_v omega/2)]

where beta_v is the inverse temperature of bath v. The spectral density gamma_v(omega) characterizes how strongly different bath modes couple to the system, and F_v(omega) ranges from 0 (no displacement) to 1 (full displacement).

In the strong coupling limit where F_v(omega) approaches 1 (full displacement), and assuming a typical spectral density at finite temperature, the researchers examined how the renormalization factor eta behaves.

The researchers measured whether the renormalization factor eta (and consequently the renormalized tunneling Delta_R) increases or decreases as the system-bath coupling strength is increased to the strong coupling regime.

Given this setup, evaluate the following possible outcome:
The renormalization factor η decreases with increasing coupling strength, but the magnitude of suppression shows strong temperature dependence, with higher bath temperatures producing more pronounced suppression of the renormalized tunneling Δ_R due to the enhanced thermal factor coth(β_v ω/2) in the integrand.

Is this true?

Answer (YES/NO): YES